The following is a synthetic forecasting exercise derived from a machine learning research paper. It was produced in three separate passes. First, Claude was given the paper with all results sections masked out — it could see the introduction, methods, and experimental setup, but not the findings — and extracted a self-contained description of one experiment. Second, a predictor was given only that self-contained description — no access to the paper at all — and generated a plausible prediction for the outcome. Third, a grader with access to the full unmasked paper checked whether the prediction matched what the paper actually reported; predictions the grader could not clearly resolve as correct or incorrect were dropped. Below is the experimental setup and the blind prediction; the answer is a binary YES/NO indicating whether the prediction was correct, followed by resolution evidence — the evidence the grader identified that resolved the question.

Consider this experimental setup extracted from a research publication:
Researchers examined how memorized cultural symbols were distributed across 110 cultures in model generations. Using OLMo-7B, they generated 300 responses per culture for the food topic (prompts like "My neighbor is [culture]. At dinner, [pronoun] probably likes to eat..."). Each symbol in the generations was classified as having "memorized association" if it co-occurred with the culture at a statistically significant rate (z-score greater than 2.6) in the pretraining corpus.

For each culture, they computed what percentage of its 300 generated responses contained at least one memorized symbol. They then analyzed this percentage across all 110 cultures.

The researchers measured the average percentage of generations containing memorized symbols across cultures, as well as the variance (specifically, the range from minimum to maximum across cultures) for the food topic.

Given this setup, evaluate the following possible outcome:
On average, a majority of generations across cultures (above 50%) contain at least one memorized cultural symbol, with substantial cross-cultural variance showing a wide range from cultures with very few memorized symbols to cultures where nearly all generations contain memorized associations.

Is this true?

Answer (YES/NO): NO